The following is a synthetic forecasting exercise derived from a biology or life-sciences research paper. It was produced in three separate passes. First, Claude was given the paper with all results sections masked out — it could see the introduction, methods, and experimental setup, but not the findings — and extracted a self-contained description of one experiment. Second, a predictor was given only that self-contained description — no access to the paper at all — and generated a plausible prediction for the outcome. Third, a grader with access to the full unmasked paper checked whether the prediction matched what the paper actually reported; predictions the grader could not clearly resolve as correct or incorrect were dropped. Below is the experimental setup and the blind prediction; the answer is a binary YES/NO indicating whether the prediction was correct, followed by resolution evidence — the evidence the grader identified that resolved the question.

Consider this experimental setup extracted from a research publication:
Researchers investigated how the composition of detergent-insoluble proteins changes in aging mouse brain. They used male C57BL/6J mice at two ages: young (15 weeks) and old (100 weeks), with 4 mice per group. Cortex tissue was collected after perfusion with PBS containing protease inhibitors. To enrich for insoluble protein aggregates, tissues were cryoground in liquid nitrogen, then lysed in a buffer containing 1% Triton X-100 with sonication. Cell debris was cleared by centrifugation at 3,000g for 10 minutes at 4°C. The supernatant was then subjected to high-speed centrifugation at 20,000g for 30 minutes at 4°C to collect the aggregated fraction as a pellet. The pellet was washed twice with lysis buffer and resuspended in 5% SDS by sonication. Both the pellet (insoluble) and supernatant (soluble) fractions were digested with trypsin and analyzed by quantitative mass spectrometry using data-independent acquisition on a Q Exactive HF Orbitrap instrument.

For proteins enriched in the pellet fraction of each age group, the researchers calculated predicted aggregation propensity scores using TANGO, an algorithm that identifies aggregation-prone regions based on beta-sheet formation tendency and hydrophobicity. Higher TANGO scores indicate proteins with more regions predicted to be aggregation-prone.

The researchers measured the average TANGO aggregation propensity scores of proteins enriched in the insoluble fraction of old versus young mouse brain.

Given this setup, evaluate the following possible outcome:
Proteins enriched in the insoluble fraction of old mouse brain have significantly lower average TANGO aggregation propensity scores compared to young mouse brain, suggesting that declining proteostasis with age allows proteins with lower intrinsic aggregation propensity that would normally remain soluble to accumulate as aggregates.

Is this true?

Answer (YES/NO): NO